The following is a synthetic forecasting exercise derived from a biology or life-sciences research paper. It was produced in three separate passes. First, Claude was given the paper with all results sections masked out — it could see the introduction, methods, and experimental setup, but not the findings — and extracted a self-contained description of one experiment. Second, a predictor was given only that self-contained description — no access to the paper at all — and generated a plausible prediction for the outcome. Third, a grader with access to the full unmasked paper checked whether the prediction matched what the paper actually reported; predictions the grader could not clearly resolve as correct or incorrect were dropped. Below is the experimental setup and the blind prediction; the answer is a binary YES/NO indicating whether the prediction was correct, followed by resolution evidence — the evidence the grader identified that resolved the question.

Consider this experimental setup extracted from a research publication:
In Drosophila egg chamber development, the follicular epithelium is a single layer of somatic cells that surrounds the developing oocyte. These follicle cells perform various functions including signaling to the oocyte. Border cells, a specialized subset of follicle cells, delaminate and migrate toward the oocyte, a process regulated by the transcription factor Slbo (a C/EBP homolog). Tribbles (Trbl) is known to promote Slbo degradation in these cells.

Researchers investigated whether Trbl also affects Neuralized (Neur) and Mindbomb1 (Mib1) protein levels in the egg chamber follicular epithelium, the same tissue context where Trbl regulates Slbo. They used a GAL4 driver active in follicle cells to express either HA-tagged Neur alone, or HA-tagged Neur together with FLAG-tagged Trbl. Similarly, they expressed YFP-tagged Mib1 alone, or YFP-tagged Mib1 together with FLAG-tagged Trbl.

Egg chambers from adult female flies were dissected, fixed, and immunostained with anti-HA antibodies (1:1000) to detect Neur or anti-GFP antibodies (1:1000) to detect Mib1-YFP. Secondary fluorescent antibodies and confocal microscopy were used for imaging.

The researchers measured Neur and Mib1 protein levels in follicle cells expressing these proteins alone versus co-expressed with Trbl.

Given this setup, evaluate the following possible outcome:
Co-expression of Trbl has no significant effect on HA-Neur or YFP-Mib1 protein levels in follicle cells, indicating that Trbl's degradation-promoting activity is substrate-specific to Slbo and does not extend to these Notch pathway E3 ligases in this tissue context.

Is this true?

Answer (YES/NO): NO